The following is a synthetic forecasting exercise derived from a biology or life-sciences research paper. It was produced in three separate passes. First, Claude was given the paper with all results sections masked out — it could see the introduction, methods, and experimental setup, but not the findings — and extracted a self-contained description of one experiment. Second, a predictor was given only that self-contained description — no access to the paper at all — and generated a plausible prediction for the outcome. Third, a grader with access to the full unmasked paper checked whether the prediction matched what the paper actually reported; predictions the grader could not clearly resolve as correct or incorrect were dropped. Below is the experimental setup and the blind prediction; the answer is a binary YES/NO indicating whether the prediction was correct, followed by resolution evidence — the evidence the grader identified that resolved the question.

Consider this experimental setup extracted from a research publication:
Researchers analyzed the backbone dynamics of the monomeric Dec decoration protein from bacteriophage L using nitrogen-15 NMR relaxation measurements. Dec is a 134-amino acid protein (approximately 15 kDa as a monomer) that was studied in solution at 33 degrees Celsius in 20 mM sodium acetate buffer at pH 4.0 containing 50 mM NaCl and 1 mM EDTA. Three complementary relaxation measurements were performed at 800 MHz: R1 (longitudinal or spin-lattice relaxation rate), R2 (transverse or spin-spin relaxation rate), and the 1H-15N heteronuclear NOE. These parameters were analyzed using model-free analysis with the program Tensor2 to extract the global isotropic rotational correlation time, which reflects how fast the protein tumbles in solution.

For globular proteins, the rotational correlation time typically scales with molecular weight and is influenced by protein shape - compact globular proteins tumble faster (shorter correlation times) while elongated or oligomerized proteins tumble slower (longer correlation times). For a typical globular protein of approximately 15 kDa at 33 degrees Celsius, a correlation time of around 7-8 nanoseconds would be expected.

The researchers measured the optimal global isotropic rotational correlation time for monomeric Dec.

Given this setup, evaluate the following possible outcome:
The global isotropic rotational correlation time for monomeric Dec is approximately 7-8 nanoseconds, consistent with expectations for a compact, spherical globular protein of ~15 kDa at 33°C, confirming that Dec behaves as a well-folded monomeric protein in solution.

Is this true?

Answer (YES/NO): NO